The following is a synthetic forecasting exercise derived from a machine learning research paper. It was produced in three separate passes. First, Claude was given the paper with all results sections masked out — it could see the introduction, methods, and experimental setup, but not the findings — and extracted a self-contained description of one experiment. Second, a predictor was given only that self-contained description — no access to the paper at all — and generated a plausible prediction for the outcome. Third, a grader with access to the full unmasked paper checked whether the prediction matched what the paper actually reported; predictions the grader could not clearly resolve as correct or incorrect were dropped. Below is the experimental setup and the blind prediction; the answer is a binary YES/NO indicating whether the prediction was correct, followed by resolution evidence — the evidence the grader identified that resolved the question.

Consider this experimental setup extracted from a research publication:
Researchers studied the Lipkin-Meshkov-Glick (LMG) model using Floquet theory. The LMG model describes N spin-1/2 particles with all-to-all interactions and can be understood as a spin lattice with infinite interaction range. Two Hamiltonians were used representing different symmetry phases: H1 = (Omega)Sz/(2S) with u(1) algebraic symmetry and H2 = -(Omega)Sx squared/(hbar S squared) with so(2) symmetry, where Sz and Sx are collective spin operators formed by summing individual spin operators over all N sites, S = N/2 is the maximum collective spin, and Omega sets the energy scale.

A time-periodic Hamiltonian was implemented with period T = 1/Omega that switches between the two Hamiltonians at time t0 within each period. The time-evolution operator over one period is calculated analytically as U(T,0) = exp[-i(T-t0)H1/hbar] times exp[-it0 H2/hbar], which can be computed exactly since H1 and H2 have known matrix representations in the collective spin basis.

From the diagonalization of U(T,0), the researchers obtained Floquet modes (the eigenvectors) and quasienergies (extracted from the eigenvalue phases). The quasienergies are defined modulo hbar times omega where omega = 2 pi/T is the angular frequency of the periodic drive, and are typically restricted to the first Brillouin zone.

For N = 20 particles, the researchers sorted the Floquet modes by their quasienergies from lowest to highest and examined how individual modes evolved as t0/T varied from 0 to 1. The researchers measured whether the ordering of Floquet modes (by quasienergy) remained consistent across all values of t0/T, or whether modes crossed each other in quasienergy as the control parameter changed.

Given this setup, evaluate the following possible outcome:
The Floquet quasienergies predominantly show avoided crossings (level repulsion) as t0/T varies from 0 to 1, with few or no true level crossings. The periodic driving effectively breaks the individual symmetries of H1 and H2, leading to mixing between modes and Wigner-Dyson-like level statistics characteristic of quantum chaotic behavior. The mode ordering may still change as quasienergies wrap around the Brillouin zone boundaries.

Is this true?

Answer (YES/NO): NO